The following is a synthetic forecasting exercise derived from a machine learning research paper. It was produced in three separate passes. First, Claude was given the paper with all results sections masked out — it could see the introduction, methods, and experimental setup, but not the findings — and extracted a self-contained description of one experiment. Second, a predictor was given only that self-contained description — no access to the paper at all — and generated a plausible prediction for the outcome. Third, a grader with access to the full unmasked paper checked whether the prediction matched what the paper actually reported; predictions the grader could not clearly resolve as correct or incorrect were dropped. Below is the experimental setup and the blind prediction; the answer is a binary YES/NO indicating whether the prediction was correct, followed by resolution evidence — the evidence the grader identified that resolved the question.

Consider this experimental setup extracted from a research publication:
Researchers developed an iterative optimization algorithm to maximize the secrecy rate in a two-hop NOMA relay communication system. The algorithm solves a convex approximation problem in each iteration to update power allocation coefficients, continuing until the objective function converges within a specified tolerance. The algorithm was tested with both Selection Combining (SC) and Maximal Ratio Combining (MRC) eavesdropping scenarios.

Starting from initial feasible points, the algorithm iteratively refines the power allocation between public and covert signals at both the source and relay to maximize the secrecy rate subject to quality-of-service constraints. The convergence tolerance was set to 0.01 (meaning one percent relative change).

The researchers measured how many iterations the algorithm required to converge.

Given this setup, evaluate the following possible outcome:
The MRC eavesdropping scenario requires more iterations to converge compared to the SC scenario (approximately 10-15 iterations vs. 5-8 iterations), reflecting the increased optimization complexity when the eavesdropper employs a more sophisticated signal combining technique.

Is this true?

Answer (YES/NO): NO